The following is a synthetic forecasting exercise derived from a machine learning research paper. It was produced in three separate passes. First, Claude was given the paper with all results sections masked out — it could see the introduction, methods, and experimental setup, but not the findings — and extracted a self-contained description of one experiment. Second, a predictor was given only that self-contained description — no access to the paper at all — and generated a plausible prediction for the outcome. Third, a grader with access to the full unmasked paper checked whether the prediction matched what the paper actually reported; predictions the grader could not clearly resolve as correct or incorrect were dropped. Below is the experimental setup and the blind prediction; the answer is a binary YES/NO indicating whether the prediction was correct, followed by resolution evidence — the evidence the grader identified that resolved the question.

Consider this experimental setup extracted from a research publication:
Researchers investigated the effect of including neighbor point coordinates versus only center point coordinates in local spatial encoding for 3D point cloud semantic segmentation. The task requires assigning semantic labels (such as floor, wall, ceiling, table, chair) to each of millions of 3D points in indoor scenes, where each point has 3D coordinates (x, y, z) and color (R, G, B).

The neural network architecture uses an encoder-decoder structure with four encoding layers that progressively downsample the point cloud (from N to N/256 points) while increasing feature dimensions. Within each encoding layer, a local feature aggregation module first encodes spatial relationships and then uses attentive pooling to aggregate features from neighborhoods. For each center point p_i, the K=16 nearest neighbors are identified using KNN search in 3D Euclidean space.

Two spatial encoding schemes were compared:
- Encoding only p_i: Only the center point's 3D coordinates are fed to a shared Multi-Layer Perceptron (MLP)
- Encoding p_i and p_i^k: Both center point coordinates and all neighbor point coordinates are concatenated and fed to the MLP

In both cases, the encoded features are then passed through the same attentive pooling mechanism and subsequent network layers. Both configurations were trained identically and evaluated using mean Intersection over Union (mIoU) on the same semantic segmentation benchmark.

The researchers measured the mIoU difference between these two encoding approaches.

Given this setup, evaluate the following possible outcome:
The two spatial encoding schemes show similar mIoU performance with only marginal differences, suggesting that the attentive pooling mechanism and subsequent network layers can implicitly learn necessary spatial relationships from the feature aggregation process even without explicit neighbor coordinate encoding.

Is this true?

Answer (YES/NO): NO